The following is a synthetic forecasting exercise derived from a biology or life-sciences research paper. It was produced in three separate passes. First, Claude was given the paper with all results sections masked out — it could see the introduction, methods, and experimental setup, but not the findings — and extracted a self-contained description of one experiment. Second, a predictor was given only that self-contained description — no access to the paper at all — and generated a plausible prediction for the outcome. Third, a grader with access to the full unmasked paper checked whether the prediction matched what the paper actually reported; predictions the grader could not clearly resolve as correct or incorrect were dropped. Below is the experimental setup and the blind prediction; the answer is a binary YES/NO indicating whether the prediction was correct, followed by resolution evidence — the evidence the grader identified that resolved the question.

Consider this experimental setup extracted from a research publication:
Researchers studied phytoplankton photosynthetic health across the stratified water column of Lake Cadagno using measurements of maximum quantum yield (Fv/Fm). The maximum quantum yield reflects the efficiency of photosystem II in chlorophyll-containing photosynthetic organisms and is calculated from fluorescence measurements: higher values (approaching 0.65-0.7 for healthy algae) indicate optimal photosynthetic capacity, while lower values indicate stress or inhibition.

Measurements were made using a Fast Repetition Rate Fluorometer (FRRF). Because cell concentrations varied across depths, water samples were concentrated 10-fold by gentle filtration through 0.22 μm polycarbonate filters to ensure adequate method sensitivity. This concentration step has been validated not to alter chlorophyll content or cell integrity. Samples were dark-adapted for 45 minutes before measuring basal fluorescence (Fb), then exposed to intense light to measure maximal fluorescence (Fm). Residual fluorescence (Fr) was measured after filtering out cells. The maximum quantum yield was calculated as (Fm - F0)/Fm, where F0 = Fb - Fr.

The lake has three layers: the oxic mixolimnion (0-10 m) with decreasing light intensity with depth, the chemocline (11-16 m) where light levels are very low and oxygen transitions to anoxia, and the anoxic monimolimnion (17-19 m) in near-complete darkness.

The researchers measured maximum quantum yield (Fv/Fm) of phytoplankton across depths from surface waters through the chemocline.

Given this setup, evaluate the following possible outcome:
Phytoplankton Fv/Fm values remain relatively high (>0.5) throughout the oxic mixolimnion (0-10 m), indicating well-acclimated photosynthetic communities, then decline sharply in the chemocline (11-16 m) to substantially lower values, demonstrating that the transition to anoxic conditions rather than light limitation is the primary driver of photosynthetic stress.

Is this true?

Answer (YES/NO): NO